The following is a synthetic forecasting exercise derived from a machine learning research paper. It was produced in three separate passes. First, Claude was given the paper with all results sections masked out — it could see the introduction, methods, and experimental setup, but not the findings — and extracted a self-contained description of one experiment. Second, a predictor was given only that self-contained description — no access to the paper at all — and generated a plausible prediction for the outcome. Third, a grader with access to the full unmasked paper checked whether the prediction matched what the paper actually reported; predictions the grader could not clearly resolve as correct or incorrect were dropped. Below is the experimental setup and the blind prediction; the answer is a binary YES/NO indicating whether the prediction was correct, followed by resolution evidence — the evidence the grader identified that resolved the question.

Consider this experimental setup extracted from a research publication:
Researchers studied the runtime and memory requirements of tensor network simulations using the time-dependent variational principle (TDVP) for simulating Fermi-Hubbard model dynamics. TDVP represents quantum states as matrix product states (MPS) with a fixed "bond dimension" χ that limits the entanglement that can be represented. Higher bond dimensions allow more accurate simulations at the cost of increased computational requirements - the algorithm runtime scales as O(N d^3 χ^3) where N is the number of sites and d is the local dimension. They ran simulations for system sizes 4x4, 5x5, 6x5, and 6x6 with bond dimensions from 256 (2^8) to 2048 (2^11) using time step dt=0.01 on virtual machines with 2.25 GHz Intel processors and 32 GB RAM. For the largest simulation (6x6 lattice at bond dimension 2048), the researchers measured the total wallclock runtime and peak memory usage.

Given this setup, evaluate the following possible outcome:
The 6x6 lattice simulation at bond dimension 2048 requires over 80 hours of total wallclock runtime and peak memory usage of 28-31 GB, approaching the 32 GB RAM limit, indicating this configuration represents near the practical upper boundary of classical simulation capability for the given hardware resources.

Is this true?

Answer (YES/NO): NO